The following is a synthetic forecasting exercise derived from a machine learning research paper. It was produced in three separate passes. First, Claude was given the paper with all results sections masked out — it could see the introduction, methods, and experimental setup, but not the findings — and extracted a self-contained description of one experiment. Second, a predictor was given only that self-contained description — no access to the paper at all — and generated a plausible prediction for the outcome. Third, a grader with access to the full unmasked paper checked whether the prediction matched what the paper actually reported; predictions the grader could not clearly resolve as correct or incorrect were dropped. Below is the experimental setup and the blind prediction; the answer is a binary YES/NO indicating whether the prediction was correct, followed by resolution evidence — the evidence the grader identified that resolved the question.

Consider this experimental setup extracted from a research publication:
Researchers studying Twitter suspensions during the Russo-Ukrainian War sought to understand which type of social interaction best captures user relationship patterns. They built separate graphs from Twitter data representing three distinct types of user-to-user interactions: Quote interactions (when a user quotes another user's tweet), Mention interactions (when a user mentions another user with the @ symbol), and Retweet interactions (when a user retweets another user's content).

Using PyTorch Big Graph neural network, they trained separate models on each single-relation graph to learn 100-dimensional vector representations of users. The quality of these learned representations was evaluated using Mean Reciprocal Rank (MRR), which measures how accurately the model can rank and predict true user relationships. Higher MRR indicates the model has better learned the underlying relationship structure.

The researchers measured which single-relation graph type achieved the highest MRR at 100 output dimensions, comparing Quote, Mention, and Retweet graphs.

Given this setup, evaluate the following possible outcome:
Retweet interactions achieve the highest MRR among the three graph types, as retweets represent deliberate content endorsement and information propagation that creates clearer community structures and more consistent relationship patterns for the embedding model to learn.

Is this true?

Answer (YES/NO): NO